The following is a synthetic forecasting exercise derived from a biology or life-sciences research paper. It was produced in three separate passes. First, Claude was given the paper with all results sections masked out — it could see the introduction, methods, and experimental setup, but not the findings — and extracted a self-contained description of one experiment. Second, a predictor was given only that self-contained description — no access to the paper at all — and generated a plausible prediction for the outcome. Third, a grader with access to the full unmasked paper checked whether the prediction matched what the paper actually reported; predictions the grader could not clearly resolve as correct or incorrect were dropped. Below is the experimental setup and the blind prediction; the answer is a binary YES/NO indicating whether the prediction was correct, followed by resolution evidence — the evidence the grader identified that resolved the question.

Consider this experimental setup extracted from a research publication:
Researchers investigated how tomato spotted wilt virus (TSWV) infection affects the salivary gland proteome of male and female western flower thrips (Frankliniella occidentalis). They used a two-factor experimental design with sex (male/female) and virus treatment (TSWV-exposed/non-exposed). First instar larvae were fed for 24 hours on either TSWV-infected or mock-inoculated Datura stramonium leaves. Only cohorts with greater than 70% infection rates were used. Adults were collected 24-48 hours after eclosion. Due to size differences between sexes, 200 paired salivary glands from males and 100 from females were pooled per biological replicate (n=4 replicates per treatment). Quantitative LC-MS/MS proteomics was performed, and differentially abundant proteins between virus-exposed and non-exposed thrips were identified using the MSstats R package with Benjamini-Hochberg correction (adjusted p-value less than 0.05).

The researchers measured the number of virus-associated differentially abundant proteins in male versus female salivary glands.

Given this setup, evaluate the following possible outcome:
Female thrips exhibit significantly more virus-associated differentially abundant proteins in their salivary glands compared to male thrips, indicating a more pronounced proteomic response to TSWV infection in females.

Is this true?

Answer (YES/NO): NO